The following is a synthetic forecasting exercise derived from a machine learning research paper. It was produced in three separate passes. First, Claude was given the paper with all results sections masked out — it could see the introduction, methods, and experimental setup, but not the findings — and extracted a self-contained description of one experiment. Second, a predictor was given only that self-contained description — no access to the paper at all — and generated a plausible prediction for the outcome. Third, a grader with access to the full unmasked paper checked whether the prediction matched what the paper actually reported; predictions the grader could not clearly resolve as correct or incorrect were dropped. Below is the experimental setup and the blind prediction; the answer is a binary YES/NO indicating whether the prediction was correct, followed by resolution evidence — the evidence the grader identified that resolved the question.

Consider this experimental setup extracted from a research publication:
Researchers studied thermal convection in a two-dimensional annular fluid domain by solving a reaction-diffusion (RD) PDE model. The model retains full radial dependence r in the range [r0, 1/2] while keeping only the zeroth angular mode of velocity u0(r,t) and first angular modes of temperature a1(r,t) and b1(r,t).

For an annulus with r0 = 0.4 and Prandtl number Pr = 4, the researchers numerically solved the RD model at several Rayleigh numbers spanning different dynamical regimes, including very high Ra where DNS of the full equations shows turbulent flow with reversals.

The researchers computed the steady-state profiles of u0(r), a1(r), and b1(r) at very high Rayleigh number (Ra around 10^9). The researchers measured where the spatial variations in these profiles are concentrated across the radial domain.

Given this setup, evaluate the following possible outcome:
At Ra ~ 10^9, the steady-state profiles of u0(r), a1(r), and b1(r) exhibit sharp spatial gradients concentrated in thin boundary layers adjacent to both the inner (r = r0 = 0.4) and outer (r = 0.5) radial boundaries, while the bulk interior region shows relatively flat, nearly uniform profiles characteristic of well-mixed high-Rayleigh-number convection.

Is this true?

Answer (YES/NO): NO